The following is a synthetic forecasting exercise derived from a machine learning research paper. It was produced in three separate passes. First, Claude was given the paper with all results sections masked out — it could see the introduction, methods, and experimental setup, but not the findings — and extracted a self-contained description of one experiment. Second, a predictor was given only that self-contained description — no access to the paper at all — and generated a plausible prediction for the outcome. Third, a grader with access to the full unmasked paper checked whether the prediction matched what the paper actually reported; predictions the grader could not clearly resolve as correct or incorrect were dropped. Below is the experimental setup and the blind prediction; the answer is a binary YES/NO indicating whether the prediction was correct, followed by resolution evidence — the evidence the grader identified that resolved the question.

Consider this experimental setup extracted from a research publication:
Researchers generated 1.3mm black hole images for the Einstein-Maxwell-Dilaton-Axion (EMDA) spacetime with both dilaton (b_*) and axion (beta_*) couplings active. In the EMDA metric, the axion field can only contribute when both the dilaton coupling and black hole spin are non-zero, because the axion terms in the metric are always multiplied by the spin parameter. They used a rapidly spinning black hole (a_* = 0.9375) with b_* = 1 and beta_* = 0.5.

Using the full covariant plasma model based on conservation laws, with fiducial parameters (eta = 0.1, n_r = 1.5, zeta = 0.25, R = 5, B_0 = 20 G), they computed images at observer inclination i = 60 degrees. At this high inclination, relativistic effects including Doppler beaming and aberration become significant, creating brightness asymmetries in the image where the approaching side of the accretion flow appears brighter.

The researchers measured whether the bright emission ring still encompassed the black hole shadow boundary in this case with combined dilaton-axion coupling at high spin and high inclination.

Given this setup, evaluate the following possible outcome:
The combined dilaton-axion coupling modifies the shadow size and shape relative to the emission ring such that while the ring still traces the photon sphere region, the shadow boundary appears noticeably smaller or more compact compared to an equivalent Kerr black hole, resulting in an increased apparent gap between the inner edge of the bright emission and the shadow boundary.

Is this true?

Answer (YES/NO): NO